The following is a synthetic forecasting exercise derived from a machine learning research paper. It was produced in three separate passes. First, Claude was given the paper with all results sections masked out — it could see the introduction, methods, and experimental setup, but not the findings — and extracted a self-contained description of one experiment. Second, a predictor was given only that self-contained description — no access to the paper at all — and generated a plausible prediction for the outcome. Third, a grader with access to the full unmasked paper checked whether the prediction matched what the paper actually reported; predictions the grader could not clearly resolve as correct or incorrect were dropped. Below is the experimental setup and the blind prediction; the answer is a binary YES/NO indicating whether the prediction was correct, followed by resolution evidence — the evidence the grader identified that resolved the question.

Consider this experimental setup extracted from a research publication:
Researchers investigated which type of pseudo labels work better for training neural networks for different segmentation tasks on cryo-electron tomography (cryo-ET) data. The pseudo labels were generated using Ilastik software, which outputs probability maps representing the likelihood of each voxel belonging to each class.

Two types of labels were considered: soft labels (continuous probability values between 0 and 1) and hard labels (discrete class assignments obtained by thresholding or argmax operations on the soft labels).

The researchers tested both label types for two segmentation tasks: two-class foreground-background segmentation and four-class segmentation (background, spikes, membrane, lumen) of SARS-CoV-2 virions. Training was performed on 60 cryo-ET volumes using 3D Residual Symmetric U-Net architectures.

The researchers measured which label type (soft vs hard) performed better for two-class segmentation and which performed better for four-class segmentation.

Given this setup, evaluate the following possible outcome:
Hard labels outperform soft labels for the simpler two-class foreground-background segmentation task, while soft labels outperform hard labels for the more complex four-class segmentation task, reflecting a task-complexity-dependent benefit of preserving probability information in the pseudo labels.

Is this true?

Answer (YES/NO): NO